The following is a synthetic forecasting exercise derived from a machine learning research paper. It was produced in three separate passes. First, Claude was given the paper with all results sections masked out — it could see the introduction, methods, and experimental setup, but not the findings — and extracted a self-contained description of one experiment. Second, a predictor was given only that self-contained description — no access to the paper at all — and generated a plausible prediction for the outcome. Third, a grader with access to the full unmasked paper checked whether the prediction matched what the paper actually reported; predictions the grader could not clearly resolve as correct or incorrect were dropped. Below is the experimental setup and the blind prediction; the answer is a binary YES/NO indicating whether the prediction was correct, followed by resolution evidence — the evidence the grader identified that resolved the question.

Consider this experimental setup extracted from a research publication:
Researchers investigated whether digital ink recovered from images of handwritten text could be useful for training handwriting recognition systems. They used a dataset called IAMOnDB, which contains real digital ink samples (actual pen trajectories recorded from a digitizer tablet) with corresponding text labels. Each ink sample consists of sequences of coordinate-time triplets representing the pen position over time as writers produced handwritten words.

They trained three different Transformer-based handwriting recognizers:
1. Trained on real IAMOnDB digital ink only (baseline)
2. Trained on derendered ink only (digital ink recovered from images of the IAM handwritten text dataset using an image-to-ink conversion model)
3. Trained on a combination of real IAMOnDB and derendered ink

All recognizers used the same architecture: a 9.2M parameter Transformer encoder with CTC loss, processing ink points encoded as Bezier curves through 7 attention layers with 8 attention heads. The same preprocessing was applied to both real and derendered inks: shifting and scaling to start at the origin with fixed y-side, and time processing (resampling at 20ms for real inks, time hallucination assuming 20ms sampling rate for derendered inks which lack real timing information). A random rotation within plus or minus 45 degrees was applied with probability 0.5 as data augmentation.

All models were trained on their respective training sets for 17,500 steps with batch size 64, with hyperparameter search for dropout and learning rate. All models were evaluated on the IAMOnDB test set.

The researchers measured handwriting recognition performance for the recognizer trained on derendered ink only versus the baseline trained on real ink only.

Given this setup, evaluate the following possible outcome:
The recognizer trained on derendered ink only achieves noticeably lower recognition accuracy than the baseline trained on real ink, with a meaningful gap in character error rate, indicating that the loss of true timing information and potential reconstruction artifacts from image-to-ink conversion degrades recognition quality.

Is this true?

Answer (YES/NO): NO